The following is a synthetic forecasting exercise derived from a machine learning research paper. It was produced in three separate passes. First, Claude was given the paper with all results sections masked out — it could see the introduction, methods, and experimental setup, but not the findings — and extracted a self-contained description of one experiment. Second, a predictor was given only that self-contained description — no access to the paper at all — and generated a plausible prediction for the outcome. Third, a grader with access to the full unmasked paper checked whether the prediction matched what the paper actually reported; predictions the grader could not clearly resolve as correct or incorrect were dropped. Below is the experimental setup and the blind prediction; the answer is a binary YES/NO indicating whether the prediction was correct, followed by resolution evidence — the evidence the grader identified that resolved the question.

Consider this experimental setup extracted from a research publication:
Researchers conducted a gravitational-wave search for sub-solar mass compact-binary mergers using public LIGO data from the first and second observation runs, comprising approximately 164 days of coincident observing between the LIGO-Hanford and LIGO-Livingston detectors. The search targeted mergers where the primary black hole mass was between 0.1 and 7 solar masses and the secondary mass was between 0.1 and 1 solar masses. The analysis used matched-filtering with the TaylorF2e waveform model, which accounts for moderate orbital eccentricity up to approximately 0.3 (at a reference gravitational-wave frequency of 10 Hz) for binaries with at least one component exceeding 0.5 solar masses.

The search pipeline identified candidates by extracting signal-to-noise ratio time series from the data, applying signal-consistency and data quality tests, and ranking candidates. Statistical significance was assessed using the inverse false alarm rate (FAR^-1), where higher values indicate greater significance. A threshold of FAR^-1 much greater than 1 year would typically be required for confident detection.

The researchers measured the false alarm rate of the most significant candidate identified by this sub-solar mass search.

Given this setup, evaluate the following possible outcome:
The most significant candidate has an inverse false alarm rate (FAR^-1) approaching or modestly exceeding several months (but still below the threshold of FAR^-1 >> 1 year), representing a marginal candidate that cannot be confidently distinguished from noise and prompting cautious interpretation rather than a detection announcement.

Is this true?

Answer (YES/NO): NO